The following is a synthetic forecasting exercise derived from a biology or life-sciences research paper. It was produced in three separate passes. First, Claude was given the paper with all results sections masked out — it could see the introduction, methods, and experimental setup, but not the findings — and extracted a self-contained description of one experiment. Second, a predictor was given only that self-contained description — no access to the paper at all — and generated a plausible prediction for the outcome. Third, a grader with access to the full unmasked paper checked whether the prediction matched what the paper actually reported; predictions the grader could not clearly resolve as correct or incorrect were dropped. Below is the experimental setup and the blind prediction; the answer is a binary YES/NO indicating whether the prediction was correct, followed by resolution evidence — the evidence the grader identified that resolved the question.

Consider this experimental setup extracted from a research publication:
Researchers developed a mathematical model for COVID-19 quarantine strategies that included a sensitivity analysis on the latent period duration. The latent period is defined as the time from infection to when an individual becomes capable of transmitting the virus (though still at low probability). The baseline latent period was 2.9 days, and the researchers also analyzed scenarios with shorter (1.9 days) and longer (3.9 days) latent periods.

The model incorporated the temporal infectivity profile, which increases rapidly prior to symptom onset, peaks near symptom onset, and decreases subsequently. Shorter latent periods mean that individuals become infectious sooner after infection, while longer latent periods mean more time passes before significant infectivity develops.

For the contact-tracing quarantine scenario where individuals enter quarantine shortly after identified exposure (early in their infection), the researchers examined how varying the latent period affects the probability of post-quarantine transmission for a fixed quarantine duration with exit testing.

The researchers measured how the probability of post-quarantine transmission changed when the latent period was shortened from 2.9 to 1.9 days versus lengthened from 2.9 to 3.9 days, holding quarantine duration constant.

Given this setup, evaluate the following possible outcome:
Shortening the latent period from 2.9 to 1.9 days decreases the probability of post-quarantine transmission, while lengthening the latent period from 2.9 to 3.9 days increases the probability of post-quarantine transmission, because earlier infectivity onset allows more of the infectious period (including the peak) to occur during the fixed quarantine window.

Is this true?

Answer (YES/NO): NO